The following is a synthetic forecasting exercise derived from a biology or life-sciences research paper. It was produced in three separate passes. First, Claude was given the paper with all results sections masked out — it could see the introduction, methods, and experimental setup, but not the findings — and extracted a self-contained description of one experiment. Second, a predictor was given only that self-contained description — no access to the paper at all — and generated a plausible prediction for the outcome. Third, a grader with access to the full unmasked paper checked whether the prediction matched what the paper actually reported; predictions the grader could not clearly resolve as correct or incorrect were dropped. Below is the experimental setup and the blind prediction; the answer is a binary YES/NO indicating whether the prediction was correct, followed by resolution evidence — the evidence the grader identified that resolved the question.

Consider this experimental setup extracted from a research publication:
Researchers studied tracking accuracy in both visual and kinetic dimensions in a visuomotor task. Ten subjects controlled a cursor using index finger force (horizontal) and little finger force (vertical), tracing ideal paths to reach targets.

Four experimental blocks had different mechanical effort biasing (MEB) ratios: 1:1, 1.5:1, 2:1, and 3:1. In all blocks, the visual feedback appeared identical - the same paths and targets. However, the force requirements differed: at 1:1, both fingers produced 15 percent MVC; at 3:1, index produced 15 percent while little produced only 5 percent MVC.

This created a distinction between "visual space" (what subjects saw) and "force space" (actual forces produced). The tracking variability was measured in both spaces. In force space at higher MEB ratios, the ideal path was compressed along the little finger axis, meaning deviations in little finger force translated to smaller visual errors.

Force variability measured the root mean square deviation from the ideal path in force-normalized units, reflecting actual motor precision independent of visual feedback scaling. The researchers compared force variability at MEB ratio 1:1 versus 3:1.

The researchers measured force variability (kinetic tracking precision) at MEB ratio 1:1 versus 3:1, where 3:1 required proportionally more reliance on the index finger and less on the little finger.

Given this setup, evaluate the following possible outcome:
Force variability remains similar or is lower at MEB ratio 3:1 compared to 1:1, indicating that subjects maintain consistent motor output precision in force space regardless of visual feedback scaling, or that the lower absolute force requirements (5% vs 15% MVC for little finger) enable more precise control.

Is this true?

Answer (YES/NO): YES